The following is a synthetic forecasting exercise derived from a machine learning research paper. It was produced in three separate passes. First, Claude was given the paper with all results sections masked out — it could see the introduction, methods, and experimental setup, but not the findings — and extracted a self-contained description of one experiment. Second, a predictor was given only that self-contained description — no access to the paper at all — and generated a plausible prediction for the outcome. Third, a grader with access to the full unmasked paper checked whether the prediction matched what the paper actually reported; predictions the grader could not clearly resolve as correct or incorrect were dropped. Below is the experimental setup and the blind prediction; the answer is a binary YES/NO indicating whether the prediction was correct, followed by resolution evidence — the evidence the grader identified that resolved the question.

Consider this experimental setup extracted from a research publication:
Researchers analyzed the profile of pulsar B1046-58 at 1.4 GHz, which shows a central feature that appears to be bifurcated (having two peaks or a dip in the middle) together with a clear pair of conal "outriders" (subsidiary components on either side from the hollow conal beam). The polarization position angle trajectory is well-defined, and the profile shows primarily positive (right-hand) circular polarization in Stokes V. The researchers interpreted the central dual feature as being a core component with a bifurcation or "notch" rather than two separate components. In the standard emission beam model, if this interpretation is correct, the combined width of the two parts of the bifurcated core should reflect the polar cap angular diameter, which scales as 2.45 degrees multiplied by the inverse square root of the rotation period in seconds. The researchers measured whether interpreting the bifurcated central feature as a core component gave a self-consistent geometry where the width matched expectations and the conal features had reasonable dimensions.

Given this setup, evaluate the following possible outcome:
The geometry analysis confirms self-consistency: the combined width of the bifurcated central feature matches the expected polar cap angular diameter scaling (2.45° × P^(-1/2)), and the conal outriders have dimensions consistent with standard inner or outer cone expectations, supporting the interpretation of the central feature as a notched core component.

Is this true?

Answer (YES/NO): YES